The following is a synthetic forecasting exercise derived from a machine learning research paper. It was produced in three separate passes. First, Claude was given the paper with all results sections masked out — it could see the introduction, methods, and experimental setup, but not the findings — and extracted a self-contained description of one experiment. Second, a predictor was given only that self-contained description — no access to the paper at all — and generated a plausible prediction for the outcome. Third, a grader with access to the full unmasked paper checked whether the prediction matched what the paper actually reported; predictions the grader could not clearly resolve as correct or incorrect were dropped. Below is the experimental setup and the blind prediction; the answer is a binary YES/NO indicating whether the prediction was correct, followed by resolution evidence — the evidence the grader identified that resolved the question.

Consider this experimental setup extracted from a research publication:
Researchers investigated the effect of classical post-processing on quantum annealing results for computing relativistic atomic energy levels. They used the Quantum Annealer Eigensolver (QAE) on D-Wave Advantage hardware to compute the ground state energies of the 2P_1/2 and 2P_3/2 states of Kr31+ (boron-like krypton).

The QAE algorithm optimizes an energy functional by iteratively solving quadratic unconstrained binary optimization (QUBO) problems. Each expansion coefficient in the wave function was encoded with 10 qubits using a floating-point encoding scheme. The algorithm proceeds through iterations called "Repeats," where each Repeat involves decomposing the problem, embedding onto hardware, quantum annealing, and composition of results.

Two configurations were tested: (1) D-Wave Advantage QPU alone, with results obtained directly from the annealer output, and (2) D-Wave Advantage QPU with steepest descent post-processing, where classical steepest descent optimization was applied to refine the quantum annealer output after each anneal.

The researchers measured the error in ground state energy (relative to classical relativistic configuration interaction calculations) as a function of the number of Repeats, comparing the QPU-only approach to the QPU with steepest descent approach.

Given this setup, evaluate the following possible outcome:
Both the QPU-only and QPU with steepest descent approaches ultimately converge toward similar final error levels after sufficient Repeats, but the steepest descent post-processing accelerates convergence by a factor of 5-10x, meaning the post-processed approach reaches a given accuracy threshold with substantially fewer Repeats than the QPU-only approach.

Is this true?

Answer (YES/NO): NO